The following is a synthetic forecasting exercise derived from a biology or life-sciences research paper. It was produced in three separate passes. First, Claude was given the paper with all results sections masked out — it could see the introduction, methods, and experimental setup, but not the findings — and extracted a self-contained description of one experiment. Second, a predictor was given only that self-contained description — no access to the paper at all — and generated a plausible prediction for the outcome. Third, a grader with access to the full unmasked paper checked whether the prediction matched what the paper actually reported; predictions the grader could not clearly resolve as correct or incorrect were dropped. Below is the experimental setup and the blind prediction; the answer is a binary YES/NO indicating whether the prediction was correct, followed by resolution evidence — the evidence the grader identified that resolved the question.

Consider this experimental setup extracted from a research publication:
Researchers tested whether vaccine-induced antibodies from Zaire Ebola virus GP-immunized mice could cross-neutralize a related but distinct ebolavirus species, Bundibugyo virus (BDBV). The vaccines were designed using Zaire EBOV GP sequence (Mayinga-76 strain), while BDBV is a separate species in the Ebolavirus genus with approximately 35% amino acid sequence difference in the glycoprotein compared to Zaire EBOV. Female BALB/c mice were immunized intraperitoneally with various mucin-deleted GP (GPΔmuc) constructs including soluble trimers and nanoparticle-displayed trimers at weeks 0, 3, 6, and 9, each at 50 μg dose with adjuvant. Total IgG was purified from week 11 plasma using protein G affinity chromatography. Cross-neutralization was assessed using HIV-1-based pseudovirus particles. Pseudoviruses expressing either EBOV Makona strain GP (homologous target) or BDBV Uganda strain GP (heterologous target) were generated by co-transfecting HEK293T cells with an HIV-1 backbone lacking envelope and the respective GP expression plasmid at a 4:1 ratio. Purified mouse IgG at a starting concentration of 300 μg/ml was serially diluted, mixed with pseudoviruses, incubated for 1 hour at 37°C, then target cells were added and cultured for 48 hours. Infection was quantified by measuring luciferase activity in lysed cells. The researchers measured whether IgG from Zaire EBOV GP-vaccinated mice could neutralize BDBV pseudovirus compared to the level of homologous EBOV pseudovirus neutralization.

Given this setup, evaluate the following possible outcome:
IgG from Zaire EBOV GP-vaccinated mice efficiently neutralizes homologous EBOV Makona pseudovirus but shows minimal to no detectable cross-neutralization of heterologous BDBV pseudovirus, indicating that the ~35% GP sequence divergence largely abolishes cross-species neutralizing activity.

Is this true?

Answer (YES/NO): NO